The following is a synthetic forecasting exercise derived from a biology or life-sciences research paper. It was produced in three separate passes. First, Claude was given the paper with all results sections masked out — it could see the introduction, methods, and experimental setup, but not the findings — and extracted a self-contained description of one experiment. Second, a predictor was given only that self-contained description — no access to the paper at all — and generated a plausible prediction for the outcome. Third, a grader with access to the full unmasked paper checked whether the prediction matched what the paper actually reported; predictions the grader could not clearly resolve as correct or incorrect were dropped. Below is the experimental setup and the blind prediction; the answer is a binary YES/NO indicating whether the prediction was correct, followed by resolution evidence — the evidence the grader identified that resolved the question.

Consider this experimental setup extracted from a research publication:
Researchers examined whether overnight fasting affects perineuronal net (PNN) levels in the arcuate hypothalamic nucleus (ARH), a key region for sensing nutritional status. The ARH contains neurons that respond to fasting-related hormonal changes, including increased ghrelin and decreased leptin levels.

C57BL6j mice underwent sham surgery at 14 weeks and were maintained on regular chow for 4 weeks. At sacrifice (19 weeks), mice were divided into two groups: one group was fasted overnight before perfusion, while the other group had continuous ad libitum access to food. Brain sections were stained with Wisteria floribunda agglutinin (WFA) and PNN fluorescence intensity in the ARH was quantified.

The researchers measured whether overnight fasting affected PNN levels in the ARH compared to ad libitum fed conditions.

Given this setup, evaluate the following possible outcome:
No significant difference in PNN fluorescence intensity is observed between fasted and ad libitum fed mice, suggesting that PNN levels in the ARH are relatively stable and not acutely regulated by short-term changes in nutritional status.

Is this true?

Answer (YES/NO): YES